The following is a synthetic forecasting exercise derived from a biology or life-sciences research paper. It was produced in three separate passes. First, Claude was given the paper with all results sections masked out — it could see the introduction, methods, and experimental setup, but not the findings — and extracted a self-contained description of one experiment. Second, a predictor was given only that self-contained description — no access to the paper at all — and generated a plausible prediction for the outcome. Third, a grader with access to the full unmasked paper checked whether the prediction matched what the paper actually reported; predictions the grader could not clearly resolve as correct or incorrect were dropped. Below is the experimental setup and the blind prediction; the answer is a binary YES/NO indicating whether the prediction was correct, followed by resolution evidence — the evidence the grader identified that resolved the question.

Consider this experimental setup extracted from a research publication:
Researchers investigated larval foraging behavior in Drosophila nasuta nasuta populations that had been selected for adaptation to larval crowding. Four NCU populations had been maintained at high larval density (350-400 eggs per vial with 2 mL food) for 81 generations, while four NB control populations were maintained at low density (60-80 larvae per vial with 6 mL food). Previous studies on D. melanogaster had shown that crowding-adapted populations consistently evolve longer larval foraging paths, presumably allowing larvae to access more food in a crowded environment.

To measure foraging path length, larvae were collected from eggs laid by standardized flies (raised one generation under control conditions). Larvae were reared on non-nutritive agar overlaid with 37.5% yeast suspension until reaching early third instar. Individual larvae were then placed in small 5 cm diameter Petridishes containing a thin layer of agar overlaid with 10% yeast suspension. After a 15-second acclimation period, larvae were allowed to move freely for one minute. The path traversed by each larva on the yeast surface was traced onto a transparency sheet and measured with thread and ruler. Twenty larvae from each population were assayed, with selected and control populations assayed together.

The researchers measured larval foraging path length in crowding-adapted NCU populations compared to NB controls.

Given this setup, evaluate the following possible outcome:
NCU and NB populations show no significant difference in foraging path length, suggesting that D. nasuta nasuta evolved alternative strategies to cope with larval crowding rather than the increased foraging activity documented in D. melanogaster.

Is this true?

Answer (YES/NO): YES